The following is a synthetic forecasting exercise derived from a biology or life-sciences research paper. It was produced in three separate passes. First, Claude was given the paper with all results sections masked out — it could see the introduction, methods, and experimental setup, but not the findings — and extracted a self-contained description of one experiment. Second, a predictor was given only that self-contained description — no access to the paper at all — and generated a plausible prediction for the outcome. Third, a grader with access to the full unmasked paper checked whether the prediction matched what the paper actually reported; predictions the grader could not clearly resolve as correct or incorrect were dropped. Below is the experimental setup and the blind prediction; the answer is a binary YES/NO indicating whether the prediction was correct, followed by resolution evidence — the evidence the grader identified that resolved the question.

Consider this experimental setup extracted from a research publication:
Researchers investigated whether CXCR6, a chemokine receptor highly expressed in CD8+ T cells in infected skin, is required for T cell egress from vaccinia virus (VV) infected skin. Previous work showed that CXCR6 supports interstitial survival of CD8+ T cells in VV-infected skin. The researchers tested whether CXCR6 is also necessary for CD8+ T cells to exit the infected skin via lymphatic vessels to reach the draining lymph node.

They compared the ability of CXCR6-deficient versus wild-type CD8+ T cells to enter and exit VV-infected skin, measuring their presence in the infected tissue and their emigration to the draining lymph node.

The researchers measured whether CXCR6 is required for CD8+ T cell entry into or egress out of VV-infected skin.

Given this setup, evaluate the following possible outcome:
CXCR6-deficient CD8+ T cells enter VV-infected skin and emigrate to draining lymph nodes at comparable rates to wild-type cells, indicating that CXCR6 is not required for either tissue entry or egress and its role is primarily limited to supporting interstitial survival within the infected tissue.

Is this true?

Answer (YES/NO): YES